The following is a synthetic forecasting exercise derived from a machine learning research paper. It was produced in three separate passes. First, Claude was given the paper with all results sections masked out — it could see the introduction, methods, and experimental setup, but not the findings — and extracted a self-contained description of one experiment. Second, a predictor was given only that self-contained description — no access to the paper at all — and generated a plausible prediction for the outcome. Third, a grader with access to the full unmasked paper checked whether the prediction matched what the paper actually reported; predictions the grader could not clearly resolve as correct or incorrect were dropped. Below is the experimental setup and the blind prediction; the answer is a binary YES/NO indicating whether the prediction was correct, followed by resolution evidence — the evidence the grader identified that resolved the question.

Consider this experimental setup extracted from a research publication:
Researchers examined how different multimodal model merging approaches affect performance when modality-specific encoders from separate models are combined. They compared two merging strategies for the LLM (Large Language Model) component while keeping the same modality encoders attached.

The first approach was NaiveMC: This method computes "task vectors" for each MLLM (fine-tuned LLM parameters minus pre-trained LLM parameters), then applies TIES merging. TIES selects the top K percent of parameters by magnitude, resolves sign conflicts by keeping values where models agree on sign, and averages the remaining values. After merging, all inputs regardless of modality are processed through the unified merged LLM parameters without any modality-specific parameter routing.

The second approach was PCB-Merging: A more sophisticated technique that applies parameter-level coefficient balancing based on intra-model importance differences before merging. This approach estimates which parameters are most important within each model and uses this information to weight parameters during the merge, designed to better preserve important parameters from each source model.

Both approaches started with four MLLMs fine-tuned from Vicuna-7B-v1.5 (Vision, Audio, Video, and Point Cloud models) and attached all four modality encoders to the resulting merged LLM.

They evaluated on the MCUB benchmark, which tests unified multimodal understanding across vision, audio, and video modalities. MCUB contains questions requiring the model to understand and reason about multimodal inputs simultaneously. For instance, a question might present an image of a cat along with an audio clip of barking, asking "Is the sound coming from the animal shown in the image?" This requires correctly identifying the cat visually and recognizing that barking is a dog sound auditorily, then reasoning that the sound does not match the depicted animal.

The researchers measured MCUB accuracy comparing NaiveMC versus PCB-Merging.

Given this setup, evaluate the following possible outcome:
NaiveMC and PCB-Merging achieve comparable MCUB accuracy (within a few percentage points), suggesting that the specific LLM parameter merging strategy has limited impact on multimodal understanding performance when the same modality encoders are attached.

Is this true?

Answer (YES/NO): NO